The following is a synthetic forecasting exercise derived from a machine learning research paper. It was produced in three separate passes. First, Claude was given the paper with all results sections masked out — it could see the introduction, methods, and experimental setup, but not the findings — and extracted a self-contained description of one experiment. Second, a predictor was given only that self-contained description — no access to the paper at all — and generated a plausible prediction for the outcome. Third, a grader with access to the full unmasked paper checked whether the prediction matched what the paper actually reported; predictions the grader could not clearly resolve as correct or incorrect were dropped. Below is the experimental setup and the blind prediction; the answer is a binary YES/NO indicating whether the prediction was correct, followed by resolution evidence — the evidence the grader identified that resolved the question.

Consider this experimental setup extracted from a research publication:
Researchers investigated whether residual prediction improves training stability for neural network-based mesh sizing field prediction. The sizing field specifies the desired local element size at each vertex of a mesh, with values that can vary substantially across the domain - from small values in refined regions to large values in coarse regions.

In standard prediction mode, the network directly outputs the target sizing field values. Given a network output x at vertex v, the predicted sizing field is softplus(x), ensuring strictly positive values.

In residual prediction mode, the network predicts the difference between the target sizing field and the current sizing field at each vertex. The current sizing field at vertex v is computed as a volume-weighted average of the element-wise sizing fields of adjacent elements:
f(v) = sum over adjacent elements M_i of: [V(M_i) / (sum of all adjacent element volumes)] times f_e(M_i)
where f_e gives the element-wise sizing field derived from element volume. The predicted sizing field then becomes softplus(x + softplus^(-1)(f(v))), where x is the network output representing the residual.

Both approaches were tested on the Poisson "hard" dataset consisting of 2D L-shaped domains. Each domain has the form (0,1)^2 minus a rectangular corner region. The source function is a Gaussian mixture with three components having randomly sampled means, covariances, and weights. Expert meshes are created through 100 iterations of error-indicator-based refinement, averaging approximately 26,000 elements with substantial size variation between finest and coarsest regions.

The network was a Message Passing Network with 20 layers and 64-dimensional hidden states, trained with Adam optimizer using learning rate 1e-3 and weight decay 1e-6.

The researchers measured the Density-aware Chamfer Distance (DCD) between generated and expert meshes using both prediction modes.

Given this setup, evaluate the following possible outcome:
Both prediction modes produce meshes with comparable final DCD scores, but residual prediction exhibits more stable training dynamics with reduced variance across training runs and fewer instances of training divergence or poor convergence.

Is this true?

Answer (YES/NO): NO